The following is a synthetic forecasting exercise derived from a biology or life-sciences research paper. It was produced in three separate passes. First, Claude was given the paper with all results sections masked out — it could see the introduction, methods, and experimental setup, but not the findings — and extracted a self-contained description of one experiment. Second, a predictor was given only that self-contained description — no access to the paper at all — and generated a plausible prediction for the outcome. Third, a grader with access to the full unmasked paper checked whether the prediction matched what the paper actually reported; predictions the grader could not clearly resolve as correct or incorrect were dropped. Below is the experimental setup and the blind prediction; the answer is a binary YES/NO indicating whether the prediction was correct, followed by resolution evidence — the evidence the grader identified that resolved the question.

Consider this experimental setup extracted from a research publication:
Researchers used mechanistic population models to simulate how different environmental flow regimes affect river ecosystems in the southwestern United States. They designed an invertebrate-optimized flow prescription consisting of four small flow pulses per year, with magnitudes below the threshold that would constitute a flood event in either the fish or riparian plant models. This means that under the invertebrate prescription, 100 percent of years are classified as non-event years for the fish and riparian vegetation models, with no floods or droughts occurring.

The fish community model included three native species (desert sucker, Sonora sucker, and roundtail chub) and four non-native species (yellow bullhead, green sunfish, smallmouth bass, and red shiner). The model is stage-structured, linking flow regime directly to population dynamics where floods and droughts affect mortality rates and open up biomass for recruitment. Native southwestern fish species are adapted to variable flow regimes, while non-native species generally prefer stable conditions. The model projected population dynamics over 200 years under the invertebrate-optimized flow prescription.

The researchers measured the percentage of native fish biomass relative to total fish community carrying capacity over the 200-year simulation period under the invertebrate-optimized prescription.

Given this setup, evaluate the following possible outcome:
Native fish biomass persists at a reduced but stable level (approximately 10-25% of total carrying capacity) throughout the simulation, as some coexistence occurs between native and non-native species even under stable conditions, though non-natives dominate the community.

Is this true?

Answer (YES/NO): NO